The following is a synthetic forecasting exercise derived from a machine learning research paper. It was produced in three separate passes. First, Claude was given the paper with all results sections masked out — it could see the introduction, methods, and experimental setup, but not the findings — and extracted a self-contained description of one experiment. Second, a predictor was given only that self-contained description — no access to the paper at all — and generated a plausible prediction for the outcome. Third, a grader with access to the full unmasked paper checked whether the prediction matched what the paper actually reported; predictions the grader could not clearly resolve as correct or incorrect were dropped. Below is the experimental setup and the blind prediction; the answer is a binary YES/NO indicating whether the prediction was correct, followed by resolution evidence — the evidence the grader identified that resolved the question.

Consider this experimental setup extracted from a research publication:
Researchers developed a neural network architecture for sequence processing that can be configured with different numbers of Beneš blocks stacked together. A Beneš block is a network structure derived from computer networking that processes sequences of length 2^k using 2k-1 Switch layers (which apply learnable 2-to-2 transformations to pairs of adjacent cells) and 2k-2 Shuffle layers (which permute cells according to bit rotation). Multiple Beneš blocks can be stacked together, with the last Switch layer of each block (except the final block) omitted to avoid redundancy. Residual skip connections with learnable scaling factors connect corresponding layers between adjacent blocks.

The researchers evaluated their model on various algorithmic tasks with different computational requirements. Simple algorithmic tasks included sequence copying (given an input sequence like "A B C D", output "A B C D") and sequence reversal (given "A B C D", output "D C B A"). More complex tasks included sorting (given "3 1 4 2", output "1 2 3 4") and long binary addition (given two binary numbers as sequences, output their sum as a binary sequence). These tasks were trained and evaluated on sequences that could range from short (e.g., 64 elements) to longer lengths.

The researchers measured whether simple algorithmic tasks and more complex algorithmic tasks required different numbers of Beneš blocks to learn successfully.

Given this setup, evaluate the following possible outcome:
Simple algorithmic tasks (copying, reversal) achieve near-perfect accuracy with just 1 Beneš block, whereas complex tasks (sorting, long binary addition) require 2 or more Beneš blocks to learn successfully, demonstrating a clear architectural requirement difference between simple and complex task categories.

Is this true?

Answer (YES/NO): NO